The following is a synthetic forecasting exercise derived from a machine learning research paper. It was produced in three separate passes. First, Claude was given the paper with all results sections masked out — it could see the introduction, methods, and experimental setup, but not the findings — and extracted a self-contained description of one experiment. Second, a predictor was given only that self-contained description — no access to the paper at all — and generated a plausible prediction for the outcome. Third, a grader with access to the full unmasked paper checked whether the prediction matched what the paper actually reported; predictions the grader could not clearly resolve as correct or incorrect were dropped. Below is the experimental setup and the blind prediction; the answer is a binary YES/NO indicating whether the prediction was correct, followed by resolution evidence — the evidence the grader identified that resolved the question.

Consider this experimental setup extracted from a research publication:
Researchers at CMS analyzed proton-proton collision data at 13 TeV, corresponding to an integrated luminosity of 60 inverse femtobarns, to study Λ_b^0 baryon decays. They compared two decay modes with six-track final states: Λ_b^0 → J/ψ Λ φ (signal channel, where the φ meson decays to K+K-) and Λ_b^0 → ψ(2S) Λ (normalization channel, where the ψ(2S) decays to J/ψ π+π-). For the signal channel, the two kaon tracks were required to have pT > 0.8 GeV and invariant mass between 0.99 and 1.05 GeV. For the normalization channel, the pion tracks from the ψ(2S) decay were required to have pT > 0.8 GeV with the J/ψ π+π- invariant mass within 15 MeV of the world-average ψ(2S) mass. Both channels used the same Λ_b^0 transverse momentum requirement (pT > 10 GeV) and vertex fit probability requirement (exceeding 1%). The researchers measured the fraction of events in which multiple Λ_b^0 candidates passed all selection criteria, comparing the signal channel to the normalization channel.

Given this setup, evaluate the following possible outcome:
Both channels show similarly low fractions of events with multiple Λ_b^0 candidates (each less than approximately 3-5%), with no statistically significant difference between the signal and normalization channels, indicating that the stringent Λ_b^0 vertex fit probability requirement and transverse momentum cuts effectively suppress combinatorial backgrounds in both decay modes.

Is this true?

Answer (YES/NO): NO